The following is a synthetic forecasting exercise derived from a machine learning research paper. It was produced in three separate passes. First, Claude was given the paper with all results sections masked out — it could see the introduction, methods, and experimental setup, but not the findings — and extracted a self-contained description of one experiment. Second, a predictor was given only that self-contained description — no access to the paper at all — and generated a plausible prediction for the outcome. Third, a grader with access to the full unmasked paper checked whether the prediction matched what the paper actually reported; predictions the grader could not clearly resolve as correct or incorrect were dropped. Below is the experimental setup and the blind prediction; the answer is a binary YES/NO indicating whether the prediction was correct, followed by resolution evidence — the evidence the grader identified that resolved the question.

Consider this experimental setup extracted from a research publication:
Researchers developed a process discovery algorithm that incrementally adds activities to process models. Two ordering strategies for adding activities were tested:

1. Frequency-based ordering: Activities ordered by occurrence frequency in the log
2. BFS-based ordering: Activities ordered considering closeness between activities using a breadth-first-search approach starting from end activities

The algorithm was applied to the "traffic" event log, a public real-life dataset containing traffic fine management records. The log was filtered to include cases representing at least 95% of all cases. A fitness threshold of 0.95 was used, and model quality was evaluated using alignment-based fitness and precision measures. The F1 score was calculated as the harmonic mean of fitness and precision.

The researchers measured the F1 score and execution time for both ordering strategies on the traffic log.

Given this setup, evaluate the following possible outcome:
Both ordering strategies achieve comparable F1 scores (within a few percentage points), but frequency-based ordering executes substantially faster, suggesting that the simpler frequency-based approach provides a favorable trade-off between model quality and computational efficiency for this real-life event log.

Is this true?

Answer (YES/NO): NO